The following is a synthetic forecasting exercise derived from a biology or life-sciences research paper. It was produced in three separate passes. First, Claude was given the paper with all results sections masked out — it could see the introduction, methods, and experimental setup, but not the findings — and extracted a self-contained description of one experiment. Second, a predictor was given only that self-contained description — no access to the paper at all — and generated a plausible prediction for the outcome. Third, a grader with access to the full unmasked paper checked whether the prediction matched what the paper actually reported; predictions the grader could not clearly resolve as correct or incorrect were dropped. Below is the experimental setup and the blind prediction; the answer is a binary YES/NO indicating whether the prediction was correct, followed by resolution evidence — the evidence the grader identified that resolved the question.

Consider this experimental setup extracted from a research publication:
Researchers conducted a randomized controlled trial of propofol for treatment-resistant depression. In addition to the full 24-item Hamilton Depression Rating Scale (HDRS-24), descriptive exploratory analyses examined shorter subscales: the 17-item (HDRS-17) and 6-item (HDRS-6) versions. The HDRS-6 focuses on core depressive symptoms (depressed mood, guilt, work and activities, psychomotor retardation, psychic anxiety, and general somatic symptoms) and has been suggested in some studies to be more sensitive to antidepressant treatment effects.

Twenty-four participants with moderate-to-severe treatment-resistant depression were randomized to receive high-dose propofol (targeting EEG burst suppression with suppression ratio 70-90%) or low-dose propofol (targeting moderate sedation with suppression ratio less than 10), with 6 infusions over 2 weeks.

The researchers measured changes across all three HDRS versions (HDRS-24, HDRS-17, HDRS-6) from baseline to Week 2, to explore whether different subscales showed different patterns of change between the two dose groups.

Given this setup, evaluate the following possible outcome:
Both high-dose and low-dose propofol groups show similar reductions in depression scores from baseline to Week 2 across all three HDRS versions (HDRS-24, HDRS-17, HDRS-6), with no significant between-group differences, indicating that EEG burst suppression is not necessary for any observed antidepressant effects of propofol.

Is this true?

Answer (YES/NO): NO